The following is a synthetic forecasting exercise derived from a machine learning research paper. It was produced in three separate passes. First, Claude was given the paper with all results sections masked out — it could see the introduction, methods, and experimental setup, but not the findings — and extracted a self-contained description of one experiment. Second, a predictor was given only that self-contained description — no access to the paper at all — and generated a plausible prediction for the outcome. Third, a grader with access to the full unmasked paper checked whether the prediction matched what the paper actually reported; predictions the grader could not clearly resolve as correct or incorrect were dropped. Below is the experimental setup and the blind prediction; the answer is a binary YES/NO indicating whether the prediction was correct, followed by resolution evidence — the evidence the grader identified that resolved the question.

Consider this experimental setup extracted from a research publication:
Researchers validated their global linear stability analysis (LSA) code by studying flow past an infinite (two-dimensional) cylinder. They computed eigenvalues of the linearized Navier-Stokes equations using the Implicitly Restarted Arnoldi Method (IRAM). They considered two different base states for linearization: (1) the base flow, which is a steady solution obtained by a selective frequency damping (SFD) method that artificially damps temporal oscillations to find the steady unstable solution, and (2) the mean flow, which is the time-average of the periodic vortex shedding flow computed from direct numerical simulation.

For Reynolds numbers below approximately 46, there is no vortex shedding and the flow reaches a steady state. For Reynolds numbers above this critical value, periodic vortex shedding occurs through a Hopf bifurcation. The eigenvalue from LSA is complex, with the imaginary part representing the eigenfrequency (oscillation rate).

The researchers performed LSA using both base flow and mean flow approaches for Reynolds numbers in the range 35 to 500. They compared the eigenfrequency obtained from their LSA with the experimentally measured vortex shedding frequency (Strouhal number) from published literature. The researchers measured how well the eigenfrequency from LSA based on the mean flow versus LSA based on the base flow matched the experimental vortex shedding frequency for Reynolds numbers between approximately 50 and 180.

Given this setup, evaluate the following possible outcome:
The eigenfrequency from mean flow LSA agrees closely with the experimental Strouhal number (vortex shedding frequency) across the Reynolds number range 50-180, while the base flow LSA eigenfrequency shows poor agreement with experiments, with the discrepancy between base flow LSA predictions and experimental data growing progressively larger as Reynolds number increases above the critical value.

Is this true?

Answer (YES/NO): YES